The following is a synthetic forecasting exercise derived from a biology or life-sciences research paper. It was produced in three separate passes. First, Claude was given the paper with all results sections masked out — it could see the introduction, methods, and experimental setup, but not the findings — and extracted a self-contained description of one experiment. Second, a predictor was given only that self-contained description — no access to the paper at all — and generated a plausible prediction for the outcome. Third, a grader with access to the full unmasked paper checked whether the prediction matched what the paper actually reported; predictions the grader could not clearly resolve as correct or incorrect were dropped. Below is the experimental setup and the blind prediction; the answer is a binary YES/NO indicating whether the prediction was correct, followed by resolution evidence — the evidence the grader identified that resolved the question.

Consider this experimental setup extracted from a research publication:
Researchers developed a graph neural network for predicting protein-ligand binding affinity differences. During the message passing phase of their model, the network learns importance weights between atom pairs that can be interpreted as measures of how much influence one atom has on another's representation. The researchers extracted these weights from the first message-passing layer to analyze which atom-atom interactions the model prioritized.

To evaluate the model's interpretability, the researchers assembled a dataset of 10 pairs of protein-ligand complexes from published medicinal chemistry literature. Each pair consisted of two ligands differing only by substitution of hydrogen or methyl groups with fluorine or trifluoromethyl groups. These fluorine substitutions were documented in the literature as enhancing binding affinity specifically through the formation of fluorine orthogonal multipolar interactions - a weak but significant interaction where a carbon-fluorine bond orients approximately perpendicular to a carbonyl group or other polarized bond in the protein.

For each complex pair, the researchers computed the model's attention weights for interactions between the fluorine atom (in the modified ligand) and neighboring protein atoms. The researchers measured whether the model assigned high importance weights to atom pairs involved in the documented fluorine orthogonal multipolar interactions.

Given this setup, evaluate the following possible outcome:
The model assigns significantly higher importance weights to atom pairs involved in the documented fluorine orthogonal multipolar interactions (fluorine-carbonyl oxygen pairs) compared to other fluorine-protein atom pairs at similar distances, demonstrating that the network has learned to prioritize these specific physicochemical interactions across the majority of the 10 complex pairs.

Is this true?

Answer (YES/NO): NO